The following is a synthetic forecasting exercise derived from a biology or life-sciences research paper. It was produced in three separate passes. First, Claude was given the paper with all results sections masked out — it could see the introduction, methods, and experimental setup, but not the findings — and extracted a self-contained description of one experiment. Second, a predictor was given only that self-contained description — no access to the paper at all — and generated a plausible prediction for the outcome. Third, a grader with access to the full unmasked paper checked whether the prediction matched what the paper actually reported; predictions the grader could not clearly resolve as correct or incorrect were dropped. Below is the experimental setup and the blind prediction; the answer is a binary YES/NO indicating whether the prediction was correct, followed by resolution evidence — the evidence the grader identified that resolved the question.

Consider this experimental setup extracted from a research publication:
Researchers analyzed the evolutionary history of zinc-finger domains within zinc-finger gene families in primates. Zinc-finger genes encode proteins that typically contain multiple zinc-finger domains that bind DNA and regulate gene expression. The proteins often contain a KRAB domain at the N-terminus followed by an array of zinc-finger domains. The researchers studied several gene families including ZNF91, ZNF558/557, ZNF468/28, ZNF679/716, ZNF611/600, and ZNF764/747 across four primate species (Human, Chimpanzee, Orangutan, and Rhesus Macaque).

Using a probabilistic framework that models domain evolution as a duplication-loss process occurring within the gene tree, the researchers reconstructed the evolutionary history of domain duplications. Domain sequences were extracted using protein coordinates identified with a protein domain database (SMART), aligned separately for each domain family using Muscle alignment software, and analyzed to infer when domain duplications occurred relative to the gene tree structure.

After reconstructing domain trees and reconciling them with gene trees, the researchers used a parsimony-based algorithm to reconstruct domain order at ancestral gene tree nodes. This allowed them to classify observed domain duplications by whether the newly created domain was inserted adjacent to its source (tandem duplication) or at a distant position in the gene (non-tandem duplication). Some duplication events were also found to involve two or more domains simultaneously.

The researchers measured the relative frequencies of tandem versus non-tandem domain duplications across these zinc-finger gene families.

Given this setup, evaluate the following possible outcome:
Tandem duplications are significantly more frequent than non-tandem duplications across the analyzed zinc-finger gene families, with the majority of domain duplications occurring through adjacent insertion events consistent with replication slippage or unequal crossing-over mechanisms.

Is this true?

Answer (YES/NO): YES